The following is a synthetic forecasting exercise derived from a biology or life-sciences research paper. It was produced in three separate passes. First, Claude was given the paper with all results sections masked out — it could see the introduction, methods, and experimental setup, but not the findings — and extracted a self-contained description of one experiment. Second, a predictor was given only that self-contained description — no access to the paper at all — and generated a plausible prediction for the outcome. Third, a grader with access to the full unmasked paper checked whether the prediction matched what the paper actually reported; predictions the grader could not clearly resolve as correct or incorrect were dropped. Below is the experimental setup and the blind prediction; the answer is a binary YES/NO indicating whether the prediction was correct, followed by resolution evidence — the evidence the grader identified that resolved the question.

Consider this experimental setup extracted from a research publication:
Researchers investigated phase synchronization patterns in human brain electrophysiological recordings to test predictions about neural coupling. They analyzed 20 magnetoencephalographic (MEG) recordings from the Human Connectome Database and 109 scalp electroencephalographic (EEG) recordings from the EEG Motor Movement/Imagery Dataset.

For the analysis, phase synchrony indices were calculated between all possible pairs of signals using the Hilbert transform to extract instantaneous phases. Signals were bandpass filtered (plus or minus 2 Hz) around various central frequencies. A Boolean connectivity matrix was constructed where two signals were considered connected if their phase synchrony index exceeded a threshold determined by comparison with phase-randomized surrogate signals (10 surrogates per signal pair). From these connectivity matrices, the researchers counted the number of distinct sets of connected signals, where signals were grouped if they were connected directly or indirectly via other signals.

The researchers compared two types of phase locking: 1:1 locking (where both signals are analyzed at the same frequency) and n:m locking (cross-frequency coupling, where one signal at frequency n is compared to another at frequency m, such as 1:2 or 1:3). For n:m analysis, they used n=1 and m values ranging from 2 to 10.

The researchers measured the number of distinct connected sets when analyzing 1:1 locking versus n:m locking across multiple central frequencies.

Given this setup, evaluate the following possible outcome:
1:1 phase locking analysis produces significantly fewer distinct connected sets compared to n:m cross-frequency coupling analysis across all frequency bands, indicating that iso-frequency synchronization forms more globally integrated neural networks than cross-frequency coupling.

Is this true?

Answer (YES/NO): YES